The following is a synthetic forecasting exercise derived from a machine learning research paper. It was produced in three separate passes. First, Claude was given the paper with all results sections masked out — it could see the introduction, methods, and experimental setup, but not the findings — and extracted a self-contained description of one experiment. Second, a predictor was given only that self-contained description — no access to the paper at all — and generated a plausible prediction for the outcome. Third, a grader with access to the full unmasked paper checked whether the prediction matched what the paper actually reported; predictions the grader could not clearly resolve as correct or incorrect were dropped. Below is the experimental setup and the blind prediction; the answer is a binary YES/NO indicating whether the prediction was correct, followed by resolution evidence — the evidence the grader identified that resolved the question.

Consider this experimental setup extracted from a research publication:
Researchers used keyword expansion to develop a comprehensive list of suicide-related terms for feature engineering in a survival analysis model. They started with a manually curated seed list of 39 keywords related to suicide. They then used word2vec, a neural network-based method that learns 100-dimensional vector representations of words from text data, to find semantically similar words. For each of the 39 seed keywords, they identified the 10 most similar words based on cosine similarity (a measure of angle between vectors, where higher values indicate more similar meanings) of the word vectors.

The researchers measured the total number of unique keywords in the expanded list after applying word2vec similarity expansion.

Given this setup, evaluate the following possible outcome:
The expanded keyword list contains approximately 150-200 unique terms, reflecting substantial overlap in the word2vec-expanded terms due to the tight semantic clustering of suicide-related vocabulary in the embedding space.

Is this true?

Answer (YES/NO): NO